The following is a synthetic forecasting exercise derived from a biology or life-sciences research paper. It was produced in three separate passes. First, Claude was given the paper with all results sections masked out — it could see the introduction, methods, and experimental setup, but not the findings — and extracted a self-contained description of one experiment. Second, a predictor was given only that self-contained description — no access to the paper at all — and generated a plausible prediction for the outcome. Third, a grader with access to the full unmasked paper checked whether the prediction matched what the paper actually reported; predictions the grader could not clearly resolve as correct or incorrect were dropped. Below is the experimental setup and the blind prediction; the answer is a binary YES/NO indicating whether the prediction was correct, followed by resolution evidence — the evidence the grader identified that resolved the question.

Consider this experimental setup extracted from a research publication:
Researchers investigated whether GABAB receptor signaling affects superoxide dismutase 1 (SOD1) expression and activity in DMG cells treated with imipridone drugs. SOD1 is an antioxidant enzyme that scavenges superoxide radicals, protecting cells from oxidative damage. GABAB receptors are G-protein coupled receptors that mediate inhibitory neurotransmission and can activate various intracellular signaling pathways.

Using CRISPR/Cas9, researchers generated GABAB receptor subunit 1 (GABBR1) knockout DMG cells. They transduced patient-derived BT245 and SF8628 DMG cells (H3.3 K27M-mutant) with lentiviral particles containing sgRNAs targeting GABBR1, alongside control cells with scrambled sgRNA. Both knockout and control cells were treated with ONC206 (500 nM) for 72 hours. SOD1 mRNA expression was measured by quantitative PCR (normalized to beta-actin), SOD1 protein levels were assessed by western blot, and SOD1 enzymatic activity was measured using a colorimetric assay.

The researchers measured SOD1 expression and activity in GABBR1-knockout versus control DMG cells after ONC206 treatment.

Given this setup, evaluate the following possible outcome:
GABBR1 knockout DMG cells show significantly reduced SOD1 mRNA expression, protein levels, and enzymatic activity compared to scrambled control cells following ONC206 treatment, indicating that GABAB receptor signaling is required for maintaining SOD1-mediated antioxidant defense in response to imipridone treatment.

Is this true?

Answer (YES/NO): NO